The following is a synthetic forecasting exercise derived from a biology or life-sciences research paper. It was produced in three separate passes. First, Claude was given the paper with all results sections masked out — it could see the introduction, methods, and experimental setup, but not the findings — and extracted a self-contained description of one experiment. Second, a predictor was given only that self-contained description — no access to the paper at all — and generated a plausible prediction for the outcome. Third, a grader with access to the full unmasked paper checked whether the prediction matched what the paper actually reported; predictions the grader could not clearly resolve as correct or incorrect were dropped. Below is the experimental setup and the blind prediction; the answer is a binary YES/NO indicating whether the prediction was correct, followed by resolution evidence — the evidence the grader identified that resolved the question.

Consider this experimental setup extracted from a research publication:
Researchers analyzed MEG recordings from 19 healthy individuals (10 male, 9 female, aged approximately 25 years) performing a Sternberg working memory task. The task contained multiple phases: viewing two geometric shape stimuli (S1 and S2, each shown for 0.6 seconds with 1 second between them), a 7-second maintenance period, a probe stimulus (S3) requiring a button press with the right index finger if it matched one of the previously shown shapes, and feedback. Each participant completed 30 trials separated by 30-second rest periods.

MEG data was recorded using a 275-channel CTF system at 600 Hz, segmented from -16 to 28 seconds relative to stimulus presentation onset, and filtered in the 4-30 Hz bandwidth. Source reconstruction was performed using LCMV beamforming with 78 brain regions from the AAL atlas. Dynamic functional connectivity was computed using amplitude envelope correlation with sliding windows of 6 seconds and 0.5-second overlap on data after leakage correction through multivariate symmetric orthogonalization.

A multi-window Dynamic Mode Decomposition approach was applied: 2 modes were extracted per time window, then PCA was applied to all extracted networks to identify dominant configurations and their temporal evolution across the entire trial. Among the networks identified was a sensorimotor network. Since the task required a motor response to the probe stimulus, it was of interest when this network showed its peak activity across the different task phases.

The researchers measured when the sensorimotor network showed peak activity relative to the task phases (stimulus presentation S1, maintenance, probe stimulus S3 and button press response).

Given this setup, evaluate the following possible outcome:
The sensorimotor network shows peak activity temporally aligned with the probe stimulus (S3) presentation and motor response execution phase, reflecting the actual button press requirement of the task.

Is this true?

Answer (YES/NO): NO